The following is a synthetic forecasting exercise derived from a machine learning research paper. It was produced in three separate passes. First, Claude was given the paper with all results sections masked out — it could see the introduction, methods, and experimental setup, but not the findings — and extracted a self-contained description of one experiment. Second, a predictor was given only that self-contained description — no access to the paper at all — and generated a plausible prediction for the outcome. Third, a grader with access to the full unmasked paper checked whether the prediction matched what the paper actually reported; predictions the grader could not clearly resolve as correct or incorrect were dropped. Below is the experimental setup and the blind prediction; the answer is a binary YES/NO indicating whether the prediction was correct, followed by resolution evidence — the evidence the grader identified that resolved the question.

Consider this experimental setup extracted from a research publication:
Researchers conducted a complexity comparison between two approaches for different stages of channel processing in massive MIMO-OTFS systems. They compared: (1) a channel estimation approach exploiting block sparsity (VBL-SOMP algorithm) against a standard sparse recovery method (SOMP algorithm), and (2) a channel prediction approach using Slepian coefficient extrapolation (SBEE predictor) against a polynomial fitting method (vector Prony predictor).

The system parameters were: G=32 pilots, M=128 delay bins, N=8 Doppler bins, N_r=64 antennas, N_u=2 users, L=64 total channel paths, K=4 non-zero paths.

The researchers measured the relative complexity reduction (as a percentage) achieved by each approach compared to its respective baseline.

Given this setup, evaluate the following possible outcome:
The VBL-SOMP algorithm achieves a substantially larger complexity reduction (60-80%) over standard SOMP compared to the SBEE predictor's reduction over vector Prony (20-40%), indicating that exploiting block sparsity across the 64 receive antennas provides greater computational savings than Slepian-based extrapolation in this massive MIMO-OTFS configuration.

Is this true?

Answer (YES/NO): NO